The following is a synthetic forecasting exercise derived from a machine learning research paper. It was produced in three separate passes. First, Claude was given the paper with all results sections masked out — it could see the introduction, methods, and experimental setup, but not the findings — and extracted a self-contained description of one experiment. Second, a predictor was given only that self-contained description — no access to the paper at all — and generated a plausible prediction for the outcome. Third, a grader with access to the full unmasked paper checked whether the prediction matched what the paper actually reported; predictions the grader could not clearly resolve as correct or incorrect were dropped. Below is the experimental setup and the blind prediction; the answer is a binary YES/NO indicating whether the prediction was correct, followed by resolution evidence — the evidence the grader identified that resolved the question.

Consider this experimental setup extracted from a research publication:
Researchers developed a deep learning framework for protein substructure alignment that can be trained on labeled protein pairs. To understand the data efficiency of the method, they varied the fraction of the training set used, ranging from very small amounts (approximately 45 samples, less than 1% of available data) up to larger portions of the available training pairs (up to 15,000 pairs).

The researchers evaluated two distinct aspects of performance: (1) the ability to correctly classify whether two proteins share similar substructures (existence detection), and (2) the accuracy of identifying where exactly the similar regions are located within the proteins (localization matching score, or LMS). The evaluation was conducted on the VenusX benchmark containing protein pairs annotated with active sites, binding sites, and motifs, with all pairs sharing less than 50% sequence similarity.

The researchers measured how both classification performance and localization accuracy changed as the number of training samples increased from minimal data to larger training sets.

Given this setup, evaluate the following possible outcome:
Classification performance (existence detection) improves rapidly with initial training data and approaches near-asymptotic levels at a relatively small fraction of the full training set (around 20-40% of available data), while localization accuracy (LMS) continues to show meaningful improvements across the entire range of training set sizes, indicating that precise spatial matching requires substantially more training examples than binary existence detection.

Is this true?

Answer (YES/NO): NO